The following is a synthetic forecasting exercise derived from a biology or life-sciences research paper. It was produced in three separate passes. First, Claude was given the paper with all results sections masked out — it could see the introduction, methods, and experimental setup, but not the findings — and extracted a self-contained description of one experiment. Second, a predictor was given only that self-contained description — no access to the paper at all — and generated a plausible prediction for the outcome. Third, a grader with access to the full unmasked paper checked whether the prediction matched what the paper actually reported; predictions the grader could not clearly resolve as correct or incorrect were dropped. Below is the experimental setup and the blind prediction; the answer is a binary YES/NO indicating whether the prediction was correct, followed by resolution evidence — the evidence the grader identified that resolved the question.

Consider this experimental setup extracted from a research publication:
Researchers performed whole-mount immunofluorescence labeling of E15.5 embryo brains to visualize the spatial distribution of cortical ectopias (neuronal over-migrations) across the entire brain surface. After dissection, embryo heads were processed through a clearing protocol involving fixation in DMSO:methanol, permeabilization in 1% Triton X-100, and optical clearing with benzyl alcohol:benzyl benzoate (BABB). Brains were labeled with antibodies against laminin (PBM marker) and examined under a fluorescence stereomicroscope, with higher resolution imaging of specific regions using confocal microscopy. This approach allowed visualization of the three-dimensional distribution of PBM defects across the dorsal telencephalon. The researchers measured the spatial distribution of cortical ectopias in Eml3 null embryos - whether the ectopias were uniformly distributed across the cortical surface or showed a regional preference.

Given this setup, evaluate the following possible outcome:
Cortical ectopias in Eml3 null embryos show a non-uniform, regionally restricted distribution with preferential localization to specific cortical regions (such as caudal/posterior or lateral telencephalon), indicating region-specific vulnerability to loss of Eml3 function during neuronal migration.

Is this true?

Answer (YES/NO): NO